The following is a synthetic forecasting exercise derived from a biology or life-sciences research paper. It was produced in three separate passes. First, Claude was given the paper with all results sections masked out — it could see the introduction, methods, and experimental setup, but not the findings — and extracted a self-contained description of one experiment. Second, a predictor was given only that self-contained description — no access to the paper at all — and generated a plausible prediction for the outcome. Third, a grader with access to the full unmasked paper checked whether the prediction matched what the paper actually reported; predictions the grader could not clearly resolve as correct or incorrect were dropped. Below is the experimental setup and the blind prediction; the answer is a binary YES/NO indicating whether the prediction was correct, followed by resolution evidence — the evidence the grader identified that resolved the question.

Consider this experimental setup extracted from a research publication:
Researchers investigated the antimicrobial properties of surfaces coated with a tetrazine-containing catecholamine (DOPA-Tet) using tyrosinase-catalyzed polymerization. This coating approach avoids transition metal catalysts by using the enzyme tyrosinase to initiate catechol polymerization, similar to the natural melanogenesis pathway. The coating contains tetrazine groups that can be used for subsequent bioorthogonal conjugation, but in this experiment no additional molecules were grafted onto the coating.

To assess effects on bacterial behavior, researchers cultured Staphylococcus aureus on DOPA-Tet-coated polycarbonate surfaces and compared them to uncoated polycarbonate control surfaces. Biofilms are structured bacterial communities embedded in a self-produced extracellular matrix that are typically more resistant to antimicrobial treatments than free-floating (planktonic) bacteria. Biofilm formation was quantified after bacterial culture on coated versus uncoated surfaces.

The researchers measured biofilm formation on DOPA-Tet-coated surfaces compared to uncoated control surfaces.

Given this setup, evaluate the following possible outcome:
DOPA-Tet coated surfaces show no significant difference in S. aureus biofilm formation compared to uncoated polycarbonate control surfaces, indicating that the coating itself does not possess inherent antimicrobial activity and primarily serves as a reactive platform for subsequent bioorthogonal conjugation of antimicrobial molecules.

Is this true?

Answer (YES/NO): NO